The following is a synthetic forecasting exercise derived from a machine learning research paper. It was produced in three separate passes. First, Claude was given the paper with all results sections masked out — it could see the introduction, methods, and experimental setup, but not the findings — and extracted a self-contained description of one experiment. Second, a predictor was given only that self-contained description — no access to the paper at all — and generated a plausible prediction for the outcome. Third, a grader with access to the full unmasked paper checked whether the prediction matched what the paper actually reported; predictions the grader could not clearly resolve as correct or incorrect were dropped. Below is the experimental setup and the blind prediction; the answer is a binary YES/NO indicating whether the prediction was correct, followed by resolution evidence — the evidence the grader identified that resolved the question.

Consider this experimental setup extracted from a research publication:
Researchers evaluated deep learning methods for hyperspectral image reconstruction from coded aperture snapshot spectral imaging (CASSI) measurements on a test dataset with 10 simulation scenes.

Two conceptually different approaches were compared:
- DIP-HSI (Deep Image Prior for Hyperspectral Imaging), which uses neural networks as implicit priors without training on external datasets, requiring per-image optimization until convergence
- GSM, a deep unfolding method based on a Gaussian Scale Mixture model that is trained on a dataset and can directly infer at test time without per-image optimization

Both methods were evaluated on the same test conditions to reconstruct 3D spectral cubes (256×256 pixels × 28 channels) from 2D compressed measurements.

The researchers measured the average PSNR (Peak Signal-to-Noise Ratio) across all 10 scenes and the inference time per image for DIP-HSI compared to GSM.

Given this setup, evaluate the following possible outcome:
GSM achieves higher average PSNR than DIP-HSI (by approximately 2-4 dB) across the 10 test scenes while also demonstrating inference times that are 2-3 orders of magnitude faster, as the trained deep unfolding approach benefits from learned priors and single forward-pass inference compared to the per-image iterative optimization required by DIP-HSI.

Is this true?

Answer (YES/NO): NO